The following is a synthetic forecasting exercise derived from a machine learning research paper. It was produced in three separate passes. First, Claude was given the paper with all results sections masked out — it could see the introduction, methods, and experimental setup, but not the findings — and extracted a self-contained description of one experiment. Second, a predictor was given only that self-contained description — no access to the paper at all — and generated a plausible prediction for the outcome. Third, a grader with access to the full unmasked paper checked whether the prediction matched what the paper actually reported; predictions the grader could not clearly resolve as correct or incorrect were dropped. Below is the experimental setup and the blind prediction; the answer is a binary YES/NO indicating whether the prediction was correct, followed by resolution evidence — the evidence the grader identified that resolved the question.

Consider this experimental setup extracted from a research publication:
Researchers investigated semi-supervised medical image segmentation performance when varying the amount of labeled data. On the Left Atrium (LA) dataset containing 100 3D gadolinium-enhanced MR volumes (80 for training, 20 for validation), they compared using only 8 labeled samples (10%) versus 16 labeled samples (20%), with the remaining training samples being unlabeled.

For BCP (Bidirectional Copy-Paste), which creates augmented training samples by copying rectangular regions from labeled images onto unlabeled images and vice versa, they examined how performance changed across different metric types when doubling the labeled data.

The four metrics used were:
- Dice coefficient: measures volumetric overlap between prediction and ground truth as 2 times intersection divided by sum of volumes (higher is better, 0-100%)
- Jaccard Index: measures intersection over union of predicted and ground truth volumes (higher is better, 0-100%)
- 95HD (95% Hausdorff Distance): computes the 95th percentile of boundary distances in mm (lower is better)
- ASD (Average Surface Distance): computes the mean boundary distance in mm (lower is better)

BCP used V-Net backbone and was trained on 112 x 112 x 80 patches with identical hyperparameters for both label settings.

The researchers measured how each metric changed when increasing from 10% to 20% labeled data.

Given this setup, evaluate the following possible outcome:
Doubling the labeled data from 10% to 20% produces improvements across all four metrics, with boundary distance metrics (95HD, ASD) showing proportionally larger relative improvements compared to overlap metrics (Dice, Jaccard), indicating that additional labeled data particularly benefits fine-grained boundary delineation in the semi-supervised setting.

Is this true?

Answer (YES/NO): NO